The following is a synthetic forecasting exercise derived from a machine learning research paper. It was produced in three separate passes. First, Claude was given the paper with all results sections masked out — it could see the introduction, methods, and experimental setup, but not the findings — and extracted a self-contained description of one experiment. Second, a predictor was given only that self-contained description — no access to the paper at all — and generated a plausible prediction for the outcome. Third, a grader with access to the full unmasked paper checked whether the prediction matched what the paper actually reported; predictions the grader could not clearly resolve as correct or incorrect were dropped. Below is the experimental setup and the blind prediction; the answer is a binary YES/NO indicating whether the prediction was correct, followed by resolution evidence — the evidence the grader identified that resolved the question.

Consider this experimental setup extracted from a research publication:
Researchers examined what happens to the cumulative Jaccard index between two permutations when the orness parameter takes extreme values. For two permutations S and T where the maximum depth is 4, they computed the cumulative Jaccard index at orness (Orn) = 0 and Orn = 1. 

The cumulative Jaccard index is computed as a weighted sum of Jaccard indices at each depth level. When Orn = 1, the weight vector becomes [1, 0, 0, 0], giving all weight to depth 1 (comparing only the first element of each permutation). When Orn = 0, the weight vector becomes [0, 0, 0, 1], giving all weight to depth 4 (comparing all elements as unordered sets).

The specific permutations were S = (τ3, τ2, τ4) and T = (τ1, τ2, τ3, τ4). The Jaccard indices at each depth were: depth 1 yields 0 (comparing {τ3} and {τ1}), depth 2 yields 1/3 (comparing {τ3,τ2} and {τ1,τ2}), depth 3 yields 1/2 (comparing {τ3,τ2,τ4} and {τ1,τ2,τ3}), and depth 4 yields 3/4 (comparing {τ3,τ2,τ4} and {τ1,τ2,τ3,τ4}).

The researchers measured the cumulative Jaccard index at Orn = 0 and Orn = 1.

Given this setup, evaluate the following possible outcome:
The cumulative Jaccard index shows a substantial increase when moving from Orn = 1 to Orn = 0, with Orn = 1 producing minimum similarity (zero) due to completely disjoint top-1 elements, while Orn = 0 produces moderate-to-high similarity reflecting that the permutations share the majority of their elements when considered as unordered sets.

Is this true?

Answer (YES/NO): YES